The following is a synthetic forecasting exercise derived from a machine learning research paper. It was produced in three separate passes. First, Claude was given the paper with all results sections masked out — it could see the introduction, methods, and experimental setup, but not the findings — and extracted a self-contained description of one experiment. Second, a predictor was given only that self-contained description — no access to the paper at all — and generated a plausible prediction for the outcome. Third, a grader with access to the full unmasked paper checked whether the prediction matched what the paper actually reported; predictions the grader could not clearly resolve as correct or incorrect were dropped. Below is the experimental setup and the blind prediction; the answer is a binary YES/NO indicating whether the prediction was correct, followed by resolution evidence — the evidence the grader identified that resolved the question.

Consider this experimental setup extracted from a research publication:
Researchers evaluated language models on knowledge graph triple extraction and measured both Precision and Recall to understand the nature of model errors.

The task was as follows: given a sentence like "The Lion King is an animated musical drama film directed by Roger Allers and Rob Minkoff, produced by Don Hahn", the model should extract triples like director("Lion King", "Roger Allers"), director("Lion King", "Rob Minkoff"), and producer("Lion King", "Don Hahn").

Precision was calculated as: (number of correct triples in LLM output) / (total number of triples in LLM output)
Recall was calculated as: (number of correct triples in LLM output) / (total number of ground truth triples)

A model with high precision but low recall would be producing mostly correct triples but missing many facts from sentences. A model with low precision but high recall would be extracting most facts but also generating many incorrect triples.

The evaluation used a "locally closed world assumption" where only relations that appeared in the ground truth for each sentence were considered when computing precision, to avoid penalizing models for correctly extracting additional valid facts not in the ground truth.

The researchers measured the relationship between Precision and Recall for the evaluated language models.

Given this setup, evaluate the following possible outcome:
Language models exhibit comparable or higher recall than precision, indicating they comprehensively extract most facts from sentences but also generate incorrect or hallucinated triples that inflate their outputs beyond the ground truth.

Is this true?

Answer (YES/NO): NO